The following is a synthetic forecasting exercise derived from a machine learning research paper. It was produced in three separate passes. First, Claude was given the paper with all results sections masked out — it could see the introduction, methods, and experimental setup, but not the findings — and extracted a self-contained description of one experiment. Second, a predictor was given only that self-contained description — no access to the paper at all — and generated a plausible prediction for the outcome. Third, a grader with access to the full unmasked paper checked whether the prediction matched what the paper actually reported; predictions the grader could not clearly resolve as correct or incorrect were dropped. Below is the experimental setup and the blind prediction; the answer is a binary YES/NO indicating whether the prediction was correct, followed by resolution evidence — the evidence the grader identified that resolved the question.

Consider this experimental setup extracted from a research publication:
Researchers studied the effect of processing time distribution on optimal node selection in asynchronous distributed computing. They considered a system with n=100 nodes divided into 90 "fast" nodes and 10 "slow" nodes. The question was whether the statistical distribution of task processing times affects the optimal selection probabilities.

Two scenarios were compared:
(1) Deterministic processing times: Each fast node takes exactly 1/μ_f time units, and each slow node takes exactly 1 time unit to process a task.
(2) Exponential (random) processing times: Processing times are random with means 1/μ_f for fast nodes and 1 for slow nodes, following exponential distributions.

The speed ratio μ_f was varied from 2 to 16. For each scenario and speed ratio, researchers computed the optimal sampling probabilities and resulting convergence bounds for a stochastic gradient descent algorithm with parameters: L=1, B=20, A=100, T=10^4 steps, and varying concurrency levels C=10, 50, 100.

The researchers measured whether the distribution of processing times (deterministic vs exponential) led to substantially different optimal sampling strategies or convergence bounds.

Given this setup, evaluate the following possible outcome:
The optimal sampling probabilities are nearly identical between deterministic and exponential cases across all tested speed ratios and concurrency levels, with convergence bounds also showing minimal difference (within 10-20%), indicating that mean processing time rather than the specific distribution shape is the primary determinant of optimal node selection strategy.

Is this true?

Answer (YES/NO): YES